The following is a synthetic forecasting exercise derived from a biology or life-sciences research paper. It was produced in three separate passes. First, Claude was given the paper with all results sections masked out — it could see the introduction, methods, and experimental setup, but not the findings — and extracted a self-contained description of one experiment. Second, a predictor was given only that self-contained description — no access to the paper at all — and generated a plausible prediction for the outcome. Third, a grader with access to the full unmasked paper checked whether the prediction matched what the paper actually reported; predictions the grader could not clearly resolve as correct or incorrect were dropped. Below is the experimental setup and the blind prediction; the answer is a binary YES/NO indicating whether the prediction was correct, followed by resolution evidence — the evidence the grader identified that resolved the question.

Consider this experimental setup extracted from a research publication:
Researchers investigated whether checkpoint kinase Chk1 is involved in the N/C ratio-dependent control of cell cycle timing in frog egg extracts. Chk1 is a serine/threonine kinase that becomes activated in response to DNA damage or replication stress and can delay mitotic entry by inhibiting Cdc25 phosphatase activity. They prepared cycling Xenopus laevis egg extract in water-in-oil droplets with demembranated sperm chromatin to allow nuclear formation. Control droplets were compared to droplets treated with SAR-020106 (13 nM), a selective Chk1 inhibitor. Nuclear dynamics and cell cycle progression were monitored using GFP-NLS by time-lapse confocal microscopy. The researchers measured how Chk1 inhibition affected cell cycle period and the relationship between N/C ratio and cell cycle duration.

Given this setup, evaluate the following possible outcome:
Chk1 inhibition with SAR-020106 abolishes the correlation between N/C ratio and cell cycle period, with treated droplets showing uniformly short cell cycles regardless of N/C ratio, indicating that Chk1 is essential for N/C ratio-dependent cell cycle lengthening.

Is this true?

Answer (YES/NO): NO